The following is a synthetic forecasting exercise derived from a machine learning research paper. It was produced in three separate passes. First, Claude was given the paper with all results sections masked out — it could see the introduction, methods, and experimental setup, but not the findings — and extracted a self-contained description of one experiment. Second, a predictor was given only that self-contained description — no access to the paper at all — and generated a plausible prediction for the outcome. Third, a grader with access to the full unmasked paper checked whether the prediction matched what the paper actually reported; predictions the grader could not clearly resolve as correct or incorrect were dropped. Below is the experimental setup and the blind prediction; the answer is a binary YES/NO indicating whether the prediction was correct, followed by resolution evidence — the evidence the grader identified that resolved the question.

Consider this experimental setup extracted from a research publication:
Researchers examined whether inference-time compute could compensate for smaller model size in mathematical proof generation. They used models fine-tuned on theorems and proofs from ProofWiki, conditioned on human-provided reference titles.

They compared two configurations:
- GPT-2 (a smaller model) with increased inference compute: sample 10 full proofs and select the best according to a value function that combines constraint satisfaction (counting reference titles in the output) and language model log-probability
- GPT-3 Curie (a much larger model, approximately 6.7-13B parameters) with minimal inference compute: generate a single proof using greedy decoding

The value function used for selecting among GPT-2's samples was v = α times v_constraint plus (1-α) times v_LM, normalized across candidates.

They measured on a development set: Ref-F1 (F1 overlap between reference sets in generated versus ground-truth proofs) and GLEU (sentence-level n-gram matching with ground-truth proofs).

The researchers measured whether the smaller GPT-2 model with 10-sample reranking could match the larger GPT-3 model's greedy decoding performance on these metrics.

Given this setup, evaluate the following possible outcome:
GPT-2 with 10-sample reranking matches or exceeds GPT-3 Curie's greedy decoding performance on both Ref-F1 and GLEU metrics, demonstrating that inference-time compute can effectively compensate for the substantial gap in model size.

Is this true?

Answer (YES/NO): NO